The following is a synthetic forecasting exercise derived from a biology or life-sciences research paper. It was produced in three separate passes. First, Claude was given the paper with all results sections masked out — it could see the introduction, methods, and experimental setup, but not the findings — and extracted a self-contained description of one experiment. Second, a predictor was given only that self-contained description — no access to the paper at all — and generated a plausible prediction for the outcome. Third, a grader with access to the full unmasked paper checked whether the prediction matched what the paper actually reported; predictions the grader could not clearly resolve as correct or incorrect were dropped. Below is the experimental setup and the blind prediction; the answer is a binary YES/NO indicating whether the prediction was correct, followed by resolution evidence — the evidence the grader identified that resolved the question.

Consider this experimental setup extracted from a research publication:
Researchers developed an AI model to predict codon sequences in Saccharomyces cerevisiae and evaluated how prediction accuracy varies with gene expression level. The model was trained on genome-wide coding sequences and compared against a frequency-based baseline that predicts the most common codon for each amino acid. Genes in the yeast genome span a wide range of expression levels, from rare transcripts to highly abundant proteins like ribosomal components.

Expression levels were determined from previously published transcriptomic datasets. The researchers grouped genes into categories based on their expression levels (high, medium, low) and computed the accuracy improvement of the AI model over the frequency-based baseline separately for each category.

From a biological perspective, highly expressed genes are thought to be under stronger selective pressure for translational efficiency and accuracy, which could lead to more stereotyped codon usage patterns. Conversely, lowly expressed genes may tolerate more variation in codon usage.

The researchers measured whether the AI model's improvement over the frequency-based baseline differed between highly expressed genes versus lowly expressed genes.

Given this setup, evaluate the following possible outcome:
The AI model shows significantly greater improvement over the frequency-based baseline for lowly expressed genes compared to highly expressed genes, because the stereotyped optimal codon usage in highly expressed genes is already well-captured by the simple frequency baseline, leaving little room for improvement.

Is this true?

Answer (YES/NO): NO